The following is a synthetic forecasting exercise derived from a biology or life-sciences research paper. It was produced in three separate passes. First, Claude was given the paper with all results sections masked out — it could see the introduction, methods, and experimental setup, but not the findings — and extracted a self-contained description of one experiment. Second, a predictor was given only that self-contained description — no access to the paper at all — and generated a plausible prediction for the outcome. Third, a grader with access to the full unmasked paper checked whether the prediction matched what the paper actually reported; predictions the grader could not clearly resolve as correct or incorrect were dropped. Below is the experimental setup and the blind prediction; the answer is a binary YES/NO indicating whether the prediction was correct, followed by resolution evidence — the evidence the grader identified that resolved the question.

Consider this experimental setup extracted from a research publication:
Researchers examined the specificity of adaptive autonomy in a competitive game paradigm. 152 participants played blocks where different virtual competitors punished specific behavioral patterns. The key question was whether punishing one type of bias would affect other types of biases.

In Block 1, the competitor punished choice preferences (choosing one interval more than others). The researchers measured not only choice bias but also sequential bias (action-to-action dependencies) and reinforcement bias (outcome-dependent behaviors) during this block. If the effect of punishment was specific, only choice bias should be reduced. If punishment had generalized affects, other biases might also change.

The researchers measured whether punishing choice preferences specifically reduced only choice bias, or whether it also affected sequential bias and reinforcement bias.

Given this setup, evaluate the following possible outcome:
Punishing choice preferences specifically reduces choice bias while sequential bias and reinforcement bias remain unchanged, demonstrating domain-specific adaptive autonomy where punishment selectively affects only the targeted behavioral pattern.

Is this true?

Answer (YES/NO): YES